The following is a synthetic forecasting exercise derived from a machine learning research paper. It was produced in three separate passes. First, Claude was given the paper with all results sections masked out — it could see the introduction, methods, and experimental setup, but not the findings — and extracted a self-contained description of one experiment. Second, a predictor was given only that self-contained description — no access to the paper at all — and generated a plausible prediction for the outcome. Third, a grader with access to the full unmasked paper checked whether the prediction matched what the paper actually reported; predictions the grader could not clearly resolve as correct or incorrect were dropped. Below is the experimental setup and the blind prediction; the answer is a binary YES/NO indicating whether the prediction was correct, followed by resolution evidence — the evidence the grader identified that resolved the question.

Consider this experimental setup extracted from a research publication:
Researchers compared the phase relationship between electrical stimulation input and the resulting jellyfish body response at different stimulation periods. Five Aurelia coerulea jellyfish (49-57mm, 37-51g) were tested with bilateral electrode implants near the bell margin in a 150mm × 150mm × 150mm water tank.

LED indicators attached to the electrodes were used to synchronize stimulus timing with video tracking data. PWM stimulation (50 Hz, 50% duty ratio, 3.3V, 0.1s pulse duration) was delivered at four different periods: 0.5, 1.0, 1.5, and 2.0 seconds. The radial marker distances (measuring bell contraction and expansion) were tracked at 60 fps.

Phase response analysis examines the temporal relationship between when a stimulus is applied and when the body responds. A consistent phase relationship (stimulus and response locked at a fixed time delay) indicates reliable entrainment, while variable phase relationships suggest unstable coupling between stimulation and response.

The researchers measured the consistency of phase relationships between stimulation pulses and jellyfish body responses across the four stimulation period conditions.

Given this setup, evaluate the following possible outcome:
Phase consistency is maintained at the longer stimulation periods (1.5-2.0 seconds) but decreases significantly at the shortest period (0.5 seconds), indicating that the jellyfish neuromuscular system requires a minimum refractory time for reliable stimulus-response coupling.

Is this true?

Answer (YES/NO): YES